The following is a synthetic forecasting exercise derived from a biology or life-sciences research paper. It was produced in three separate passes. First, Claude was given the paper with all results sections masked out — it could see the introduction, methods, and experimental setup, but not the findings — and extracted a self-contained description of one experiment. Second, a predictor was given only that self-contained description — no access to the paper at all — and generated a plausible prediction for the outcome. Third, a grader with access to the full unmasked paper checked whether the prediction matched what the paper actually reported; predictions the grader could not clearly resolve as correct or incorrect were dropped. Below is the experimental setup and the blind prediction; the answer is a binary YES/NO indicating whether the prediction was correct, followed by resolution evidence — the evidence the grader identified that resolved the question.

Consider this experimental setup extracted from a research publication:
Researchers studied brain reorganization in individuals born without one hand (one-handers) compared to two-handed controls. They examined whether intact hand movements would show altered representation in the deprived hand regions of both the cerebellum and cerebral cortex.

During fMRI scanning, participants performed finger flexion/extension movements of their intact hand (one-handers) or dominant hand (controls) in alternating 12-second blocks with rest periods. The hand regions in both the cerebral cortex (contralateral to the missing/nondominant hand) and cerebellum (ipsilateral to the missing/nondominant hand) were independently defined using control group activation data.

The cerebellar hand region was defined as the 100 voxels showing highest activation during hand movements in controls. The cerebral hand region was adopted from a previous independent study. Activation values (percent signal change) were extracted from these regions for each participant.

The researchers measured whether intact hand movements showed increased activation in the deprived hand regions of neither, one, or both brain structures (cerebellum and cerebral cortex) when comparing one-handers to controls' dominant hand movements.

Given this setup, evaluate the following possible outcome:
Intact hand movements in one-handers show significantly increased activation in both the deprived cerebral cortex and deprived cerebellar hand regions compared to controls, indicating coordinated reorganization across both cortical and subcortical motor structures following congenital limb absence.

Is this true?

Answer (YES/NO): NO